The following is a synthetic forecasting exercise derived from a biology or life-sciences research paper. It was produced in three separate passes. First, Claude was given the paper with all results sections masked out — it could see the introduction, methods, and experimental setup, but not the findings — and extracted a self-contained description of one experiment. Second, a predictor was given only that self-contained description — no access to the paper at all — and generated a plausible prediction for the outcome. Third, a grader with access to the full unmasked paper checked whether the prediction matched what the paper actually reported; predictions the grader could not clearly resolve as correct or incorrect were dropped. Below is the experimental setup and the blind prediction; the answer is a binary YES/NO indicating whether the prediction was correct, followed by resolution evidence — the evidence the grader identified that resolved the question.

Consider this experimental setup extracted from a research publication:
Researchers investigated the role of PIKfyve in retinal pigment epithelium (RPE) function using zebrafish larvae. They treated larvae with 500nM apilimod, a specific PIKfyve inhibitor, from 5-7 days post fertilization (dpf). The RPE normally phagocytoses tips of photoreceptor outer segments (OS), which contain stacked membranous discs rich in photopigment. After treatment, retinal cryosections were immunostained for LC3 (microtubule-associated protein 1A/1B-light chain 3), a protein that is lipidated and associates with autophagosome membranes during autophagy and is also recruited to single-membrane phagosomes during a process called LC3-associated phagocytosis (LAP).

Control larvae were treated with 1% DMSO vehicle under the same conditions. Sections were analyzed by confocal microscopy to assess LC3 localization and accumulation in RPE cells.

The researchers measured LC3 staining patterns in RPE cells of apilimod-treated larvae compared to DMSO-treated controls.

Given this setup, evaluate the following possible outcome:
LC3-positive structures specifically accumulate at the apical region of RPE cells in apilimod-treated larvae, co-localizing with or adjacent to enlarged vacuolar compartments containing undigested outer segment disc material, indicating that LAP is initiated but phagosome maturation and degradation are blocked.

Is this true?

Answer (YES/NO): NO